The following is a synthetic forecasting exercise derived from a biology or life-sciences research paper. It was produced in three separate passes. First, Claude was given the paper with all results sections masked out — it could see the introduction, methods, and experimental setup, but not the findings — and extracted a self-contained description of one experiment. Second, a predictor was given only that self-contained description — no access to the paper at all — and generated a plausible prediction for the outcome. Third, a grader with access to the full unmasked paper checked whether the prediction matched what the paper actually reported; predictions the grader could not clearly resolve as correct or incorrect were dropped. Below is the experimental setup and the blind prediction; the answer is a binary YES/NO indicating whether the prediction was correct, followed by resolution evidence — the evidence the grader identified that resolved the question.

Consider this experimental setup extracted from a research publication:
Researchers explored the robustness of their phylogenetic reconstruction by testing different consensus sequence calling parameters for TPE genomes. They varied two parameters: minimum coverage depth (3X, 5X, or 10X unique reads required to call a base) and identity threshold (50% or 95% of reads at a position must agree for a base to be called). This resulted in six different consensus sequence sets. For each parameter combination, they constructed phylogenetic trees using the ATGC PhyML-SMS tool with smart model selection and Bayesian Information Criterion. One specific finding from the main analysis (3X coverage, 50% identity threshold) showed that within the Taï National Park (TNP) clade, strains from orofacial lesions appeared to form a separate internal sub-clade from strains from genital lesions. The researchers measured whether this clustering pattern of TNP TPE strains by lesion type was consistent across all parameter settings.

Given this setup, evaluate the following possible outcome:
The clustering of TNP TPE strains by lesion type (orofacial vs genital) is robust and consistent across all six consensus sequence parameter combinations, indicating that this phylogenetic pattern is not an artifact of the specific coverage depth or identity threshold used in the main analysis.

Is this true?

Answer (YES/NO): NO